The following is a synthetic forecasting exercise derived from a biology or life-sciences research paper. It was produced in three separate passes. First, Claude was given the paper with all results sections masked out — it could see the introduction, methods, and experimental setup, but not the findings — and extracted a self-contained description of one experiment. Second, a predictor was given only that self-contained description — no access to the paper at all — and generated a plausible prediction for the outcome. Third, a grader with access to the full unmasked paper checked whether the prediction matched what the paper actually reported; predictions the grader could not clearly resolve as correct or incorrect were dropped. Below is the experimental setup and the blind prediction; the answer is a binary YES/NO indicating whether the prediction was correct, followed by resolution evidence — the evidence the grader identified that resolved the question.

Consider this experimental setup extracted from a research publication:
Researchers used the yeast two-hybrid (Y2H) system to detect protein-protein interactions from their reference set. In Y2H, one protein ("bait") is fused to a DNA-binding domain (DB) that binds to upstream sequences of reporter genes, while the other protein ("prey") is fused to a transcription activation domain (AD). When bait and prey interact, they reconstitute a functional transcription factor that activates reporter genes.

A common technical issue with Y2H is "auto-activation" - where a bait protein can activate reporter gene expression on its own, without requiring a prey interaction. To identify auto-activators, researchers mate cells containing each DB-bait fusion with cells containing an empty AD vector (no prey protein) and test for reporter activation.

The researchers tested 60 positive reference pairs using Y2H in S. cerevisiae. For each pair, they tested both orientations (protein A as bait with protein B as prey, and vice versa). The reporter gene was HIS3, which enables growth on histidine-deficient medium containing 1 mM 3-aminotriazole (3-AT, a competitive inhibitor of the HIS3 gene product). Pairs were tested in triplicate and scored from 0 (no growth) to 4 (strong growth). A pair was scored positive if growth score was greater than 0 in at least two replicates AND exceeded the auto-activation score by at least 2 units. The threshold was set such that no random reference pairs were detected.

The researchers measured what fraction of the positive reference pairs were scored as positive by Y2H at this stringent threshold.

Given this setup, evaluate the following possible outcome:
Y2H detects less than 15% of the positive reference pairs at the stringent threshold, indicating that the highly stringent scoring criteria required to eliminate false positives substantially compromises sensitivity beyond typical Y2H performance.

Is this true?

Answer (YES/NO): NO